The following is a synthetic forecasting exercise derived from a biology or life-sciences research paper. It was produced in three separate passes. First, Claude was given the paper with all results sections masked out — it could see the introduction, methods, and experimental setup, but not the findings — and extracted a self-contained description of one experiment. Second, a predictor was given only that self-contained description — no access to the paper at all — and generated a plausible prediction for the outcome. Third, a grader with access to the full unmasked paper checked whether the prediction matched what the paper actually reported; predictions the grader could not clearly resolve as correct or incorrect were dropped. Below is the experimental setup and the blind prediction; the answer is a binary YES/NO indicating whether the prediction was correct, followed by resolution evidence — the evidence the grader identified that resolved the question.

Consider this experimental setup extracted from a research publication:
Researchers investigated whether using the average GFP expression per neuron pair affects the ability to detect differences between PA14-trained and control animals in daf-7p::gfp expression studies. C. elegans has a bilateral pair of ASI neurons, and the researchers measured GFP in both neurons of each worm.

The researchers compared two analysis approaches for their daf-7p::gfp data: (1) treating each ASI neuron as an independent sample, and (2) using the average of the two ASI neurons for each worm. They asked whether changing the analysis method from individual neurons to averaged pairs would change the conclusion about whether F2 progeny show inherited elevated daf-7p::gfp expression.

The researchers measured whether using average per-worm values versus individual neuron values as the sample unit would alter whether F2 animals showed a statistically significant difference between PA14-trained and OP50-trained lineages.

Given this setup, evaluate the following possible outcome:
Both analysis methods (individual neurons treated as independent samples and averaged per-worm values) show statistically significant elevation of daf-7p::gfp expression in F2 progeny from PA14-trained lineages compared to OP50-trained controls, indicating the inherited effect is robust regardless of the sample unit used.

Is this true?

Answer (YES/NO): NO